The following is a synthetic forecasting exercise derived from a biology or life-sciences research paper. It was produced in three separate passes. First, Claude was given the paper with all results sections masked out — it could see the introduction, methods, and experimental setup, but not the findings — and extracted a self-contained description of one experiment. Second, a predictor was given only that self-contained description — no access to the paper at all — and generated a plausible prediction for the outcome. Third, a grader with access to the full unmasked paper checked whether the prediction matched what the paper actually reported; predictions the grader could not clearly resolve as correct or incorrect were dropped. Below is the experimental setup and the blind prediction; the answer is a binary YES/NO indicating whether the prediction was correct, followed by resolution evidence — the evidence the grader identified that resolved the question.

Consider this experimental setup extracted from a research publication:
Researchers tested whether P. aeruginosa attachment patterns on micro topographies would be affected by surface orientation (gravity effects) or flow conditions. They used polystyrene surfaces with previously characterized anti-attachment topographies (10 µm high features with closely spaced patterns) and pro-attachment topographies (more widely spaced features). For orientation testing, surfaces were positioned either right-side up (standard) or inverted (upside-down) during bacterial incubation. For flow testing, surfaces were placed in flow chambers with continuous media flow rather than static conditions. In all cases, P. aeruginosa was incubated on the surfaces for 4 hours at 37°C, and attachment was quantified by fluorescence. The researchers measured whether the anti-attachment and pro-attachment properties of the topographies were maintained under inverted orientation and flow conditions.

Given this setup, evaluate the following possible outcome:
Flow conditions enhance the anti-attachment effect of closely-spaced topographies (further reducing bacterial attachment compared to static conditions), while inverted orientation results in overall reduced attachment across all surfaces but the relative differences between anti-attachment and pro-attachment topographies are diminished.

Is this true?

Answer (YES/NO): NO